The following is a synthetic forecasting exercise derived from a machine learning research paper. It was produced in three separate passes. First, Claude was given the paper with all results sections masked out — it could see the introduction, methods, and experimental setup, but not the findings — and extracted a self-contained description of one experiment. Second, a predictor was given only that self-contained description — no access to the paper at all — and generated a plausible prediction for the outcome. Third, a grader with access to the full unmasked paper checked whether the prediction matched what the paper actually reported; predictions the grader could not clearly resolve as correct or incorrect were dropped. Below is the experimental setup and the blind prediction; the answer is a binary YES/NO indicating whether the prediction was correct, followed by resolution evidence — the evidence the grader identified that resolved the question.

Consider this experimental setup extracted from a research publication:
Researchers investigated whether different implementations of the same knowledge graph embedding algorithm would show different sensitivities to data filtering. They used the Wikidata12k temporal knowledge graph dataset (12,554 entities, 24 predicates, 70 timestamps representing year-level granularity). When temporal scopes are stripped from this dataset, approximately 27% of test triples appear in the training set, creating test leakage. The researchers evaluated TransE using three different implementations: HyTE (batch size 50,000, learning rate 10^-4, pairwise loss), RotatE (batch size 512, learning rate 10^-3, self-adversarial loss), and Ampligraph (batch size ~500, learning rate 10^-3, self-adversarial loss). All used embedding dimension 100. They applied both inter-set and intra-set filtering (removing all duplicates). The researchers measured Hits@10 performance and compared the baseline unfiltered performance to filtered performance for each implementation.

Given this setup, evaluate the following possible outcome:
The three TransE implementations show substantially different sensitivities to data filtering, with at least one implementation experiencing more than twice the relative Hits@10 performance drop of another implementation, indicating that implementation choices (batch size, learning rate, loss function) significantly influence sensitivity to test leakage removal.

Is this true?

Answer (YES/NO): YES